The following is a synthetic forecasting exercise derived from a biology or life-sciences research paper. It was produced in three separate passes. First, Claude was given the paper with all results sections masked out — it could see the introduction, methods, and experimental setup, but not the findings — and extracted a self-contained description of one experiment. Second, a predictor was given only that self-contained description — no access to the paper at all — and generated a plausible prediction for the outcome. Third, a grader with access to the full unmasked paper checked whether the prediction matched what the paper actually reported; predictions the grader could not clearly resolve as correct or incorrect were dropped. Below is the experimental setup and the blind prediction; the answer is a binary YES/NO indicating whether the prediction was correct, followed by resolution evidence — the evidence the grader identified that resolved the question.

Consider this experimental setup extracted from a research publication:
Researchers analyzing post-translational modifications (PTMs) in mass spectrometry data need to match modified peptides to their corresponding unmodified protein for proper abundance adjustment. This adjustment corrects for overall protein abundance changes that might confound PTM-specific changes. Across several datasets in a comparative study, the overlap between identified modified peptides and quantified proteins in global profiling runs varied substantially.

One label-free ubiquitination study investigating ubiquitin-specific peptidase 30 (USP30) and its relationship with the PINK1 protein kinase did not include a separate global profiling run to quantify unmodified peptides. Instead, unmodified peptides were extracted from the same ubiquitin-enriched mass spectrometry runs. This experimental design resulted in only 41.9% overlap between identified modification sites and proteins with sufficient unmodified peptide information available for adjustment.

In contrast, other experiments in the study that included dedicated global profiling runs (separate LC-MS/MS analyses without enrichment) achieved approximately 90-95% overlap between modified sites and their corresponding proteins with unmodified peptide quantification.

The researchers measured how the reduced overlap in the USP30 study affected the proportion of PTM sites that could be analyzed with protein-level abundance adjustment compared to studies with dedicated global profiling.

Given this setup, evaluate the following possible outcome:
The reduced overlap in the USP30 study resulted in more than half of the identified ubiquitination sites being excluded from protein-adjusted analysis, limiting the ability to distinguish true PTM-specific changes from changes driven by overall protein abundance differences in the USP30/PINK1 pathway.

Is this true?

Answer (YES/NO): YES